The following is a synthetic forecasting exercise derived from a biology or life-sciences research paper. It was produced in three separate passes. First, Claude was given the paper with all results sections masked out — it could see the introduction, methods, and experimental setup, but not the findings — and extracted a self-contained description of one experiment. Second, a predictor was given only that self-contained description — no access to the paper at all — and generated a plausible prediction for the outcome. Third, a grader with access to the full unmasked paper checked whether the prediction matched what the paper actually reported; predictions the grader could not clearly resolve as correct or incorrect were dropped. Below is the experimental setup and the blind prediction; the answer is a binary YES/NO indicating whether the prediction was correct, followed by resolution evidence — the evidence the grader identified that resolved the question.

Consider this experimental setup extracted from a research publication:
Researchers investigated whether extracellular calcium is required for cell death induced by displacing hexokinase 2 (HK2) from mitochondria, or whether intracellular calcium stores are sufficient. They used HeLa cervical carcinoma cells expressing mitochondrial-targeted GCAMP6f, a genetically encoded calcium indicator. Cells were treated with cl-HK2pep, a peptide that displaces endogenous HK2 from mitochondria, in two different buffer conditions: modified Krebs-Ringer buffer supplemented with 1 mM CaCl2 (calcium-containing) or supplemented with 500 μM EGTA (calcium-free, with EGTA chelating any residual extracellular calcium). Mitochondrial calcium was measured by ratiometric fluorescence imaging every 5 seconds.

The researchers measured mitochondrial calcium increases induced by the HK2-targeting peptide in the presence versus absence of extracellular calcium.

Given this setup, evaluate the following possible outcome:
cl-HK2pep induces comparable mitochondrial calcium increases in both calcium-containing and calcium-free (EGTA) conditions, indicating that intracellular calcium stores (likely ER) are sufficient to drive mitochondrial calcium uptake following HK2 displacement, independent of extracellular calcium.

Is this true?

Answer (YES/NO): NO